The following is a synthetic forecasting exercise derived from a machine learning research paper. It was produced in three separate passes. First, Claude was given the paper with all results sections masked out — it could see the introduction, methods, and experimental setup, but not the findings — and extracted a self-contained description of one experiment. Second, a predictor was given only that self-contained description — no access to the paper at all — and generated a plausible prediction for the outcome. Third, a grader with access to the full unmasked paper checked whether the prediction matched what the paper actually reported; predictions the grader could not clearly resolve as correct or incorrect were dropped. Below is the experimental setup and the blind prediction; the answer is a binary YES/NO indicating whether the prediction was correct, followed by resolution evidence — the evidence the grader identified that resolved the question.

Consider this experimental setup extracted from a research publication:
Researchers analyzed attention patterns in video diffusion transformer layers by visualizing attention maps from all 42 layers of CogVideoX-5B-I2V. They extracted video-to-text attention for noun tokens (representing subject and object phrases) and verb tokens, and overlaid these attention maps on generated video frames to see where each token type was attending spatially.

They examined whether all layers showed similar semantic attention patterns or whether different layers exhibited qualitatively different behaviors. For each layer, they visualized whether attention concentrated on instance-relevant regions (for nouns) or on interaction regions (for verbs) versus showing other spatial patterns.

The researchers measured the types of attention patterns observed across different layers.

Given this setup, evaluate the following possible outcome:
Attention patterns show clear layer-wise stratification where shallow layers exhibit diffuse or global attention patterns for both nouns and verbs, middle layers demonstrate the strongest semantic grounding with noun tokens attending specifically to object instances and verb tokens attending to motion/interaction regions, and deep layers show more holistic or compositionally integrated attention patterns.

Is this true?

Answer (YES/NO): NO